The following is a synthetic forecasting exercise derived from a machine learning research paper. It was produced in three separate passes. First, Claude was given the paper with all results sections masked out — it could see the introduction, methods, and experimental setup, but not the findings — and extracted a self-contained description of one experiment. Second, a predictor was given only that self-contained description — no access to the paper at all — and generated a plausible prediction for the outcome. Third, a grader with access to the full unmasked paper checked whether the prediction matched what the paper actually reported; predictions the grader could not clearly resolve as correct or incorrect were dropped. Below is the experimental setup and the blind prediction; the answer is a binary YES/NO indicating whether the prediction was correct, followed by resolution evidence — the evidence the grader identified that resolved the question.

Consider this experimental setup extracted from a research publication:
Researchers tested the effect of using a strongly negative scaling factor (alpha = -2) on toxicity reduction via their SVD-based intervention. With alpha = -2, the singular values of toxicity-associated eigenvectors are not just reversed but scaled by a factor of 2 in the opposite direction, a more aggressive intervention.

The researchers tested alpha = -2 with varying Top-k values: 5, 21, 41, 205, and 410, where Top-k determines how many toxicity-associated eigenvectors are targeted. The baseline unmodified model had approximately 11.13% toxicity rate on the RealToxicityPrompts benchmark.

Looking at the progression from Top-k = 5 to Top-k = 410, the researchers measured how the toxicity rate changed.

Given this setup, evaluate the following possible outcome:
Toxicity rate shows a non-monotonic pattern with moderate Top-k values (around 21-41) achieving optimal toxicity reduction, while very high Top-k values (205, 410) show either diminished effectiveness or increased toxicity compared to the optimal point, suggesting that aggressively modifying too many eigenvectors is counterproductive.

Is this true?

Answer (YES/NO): NO